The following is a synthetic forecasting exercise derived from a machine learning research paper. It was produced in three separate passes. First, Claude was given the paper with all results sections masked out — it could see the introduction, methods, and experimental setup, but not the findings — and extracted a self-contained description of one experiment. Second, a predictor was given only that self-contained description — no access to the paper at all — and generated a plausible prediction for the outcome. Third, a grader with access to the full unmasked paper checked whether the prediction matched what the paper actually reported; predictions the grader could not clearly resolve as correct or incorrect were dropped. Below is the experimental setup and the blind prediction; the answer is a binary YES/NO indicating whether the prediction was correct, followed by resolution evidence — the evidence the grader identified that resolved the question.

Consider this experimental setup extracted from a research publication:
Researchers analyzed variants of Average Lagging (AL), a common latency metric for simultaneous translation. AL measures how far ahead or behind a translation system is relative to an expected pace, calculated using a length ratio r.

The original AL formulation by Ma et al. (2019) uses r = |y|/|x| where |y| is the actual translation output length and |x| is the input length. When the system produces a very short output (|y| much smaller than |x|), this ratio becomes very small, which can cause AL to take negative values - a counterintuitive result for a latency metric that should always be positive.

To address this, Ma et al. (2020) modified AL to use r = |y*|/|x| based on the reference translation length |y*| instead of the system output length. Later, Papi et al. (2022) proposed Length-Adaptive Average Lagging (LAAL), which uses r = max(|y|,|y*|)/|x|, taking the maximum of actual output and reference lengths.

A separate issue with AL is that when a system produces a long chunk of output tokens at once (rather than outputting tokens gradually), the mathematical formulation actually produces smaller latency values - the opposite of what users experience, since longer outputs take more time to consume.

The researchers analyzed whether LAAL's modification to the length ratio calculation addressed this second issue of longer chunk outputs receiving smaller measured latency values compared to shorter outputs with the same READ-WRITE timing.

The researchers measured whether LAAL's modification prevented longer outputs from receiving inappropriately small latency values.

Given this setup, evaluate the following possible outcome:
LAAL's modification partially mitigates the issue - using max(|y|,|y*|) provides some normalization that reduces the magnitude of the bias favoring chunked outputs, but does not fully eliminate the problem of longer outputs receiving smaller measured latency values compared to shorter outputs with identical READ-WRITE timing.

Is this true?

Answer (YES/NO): NO